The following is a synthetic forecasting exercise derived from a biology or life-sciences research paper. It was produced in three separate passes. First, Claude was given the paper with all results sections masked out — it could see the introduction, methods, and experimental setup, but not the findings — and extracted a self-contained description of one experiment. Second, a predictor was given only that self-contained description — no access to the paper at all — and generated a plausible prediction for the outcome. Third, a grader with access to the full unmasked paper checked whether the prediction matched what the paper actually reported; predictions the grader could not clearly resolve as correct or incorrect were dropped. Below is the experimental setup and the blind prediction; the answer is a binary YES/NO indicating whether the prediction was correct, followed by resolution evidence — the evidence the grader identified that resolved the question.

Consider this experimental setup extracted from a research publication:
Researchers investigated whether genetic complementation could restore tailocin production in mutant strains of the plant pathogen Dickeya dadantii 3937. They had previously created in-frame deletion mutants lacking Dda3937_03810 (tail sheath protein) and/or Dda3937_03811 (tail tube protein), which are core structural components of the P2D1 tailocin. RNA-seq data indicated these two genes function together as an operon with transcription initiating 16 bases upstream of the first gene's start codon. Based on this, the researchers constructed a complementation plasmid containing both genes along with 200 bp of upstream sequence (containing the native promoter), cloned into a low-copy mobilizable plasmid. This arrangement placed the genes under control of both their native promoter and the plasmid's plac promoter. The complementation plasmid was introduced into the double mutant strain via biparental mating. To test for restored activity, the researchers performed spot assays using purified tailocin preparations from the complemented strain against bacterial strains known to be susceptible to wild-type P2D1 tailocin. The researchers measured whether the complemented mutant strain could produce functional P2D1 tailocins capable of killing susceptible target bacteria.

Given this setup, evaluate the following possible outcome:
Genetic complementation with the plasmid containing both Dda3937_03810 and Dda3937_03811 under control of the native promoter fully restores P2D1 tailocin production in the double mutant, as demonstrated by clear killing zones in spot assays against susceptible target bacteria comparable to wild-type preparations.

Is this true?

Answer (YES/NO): YES